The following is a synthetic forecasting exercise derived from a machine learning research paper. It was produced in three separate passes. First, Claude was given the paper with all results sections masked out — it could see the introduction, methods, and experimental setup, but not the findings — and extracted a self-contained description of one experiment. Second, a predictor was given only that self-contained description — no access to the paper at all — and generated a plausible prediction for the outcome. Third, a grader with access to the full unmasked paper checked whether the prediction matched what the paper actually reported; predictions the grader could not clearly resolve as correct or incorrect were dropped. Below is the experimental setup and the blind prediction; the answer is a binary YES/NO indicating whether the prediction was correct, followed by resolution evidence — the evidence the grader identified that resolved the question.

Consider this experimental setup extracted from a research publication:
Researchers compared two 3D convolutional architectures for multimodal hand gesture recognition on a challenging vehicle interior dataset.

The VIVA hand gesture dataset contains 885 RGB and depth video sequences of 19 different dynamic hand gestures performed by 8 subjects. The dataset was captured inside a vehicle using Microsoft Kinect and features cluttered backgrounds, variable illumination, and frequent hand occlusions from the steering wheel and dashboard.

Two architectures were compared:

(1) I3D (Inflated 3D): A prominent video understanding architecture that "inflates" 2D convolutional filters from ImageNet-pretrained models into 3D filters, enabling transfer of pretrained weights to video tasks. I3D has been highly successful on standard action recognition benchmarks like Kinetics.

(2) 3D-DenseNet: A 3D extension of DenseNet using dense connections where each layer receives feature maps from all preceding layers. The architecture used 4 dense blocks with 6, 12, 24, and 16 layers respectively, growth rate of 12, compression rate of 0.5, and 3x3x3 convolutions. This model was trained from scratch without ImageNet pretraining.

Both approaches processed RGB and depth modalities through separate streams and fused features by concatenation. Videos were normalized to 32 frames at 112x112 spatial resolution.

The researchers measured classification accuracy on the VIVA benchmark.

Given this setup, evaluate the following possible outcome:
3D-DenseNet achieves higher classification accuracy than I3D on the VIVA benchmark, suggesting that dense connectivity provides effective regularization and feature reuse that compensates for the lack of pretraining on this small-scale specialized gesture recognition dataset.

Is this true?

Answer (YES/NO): YES